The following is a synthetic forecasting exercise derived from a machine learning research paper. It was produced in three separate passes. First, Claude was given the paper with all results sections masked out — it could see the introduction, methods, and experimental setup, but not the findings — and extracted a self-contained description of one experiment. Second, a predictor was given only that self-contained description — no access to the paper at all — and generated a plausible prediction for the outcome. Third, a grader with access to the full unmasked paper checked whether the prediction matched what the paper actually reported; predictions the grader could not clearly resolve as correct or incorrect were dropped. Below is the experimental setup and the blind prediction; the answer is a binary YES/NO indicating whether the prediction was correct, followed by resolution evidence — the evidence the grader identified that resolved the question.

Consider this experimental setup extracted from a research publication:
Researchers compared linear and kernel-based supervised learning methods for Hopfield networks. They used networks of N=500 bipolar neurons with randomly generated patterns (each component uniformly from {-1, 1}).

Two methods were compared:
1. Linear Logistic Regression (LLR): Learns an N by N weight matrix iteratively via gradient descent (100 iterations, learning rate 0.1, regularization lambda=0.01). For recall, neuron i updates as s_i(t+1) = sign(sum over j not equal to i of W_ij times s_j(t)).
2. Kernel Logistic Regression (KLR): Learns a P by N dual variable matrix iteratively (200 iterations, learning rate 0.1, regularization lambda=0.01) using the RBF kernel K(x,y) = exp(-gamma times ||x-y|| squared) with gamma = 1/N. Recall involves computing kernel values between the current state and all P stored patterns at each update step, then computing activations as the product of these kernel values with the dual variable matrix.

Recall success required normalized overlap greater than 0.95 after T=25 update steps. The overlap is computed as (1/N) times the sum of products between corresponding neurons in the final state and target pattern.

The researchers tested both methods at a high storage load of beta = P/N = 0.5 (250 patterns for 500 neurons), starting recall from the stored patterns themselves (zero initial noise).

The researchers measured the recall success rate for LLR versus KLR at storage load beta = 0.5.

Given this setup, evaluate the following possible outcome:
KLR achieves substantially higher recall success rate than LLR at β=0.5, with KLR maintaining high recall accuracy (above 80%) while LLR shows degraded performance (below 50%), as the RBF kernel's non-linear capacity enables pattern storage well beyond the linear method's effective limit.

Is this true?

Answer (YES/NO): NO